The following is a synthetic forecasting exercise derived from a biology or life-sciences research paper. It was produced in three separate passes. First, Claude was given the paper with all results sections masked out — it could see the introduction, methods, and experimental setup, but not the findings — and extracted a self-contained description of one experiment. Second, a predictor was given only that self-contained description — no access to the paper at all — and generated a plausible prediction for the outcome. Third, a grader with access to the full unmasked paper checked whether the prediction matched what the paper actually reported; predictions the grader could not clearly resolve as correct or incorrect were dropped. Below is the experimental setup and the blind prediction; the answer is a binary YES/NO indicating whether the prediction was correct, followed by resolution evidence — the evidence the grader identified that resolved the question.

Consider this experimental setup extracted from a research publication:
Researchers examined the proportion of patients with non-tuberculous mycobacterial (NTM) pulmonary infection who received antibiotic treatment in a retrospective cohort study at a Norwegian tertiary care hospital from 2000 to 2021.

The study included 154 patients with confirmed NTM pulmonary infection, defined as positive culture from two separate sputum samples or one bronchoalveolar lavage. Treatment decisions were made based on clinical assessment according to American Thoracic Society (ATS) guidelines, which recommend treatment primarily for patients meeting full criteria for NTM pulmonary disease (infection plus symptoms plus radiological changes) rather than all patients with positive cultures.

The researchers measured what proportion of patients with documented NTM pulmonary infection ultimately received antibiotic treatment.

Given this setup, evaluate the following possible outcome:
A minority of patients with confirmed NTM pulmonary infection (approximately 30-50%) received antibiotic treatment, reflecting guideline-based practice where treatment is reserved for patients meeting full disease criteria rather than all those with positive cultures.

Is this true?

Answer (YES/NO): YES